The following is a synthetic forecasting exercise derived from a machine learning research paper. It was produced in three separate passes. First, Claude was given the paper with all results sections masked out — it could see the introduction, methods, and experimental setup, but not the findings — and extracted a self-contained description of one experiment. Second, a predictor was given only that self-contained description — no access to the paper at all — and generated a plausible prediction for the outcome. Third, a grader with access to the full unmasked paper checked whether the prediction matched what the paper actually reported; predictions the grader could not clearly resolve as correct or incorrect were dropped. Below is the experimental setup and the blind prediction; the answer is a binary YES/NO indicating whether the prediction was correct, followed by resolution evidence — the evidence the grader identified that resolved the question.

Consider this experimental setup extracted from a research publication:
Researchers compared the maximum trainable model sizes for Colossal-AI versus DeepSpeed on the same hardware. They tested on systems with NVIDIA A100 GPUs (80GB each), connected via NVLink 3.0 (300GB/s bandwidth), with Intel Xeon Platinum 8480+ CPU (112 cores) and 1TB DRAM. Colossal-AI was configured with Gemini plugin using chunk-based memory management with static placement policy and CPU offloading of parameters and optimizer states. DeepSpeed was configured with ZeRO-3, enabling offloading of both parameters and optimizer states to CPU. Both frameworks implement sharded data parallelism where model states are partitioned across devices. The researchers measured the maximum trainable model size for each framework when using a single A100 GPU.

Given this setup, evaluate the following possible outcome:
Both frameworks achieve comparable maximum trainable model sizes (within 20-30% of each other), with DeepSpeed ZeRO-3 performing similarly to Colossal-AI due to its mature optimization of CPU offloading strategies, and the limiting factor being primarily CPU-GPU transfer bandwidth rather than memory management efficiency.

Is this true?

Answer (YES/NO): YES